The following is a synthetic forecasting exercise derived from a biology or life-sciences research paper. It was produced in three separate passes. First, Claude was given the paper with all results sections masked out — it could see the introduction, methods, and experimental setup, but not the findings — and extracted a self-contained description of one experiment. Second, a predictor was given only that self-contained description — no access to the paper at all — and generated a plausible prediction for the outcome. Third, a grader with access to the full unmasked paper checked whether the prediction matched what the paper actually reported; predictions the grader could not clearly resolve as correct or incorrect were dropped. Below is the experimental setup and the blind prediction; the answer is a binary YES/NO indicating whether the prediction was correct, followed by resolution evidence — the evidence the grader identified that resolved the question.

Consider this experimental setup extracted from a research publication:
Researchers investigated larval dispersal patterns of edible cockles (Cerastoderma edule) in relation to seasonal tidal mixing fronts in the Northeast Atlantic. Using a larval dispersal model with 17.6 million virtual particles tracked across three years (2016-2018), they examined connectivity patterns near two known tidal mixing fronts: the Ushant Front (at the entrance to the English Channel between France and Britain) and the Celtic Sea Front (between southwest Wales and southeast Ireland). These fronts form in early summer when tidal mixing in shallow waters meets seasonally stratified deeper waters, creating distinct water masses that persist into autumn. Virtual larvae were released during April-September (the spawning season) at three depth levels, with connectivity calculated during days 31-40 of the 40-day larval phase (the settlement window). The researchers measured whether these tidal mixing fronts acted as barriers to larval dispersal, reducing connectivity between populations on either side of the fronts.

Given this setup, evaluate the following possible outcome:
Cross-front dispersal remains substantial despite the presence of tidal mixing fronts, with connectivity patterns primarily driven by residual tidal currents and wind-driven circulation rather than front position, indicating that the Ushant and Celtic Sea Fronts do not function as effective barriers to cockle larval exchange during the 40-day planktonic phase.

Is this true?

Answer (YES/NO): NO